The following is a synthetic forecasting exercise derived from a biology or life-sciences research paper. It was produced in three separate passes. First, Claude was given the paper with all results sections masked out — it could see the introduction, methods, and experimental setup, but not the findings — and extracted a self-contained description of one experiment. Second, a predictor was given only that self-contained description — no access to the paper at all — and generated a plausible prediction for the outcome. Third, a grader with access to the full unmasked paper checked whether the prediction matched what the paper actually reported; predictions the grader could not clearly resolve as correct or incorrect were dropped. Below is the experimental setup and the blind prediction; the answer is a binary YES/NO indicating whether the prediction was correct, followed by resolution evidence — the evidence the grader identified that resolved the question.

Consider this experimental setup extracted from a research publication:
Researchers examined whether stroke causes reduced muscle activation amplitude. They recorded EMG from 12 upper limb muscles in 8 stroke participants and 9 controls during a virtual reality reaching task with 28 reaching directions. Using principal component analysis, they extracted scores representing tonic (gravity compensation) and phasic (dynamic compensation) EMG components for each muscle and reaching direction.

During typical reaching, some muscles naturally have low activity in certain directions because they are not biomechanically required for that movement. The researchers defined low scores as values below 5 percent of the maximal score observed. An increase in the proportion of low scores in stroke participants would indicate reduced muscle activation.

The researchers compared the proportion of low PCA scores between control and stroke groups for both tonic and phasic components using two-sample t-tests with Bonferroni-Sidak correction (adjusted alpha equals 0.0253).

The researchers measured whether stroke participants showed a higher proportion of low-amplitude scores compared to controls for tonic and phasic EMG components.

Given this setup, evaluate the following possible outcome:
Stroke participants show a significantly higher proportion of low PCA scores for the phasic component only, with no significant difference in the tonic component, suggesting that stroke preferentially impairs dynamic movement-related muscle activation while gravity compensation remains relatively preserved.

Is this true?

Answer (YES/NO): YES